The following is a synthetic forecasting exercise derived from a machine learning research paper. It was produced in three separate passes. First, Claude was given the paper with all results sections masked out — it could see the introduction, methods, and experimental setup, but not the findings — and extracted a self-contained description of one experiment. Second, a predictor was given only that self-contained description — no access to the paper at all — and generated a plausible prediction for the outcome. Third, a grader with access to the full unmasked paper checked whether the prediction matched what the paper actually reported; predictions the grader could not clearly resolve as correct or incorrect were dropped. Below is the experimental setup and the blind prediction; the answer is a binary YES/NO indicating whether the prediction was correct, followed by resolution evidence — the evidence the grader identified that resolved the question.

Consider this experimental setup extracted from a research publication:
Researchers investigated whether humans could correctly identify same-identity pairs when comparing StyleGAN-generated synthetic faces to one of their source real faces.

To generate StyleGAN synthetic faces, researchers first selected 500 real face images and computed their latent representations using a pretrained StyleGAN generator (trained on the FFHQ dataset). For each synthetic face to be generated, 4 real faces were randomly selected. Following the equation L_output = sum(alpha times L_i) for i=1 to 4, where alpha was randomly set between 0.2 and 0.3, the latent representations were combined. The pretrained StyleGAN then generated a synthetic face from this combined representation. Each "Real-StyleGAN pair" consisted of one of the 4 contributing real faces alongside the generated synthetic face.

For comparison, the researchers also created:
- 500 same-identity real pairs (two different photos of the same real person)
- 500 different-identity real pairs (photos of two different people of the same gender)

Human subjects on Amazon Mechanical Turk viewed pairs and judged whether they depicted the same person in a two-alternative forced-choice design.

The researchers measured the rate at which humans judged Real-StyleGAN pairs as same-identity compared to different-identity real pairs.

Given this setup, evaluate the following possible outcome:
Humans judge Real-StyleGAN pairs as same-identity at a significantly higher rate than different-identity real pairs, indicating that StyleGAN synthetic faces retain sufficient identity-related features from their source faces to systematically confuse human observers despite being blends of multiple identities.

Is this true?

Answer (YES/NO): NO